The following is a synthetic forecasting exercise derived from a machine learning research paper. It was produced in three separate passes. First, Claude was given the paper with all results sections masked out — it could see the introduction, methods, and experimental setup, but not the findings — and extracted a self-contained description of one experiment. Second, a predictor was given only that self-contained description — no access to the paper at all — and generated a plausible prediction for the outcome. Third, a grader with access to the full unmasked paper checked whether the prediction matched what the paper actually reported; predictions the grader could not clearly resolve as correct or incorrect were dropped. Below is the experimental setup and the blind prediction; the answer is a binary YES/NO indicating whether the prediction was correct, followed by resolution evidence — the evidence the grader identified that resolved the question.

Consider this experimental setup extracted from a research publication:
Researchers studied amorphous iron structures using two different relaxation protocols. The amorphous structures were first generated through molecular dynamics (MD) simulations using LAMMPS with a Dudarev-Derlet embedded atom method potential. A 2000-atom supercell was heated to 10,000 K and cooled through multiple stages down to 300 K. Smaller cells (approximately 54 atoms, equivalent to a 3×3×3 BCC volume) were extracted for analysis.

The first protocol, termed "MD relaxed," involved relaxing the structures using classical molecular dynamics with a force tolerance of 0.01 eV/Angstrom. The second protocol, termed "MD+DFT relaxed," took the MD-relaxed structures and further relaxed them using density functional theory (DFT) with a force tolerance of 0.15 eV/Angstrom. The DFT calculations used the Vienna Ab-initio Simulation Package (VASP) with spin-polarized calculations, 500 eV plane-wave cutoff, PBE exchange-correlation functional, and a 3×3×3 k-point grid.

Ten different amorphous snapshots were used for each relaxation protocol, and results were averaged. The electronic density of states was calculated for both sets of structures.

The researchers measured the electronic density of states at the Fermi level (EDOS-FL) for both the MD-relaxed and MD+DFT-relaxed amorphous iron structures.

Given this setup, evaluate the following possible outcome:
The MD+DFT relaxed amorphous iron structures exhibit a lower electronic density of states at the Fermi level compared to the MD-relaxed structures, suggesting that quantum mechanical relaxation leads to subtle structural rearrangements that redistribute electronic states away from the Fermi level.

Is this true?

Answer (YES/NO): YES